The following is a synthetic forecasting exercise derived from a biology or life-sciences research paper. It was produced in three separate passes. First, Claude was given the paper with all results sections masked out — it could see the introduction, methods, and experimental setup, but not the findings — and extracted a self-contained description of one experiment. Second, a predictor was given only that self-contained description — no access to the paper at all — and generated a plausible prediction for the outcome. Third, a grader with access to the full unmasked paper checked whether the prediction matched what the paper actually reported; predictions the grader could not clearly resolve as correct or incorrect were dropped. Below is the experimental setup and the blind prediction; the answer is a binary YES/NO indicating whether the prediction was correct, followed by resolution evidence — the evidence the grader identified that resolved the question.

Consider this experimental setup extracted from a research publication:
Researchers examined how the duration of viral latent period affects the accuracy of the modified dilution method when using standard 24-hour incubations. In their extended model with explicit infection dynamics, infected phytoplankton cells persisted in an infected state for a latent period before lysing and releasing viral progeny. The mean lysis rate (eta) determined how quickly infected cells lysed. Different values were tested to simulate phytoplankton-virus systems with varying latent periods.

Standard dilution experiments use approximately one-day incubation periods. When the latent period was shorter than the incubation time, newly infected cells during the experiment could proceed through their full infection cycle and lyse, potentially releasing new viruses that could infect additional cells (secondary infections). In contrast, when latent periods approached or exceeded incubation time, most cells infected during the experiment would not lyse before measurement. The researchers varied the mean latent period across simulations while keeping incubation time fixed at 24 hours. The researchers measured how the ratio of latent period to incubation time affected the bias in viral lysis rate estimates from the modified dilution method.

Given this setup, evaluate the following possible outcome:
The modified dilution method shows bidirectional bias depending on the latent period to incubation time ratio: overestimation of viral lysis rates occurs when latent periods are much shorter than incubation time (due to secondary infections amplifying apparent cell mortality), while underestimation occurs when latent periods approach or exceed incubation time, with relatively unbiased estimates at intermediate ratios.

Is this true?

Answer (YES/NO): NO